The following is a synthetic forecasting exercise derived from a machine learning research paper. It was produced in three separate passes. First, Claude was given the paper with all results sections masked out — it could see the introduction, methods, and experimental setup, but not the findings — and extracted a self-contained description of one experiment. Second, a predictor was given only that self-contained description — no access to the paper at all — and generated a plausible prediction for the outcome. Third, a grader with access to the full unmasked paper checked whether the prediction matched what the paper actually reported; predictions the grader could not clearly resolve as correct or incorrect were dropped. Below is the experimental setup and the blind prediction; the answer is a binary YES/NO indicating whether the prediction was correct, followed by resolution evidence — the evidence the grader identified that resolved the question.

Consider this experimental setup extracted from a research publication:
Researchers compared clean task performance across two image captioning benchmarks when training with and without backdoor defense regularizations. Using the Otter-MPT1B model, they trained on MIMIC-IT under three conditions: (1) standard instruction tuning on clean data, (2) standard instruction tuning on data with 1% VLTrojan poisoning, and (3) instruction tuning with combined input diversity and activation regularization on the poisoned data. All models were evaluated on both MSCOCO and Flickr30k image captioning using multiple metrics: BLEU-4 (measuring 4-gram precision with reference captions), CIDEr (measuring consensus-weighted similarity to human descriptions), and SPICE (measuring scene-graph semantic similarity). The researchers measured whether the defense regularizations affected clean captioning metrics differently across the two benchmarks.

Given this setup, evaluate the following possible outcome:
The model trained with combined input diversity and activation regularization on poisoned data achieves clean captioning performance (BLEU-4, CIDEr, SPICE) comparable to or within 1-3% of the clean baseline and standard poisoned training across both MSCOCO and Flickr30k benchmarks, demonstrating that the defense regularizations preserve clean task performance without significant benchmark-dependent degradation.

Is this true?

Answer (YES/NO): NO